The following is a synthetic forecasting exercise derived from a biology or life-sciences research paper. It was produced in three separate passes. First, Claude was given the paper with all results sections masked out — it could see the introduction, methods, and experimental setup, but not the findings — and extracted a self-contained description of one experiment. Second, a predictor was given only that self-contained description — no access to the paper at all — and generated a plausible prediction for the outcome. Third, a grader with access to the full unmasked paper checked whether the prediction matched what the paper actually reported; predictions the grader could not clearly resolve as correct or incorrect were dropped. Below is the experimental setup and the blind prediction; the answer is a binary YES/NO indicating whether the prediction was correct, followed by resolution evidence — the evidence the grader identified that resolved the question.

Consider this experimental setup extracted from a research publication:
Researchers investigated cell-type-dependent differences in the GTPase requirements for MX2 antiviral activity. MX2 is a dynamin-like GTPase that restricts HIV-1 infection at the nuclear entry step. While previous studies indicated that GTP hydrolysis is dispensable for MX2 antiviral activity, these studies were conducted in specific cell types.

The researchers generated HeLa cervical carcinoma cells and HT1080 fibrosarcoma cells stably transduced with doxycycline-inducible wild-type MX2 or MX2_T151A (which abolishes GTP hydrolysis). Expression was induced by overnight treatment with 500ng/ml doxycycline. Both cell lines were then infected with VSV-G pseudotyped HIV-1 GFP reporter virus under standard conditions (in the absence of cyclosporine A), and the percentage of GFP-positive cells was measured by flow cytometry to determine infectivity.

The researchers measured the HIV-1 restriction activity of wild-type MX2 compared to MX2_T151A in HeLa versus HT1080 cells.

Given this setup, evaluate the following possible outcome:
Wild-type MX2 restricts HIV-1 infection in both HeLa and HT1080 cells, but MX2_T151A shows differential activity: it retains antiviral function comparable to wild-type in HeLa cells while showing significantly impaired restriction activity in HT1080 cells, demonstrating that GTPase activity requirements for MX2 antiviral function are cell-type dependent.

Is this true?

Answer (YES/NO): NO